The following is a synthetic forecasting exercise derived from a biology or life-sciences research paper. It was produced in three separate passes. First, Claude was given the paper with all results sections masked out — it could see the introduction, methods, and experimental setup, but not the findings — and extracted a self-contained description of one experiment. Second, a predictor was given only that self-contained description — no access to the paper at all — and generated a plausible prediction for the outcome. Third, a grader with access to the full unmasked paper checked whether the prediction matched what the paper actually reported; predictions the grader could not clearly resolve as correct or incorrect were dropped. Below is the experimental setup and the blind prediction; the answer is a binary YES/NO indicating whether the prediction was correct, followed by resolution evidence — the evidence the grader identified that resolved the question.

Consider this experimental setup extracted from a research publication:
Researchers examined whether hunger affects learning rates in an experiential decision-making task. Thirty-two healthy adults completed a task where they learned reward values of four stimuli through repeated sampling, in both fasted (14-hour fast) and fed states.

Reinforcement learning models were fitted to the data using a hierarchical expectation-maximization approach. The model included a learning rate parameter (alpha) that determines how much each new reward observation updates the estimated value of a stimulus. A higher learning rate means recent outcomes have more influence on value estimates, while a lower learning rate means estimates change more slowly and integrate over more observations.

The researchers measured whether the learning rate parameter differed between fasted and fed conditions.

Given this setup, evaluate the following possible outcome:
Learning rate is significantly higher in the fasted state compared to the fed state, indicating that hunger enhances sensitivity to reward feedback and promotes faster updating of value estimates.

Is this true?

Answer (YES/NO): NO